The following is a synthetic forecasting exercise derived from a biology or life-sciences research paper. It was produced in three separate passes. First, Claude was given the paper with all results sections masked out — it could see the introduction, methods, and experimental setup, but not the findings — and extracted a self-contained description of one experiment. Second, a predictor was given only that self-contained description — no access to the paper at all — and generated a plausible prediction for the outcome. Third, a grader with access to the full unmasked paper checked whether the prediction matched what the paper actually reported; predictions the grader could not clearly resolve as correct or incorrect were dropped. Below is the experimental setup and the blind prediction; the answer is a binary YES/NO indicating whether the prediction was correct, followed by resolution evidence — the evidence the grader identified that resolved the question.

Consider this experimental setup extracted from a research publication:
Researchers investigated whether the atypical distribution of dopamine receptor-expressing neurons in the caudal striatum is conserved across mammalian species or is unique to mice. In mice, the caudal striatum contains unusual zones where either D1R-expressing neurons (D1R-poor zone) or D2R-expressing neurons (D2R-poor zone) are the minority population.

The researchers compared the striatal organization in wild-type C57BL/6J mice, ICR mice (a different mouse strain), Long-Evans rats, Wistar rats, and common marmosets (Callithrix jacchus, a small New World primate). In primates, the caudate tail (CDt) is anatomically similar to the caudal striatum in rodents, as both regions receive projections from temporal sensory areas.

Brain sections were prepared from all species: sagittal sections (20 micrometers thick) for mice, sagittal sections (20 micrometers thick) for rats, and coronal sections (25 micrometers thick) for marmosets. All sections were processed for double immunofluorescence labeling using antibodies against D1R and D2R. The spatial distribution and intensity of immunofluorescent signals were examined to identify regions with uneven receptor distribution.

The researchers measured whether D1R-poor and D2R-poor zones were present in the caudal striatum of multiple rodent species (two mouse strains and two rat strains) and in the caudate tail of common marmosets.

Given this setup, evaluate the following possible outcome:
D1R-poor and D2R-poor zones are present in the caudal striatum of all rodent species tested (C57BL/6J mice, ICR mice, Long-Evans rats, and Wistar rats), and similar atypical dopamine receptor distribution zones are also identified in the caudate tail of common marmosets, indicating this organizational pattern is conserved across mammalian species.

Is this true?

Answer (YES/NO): YES